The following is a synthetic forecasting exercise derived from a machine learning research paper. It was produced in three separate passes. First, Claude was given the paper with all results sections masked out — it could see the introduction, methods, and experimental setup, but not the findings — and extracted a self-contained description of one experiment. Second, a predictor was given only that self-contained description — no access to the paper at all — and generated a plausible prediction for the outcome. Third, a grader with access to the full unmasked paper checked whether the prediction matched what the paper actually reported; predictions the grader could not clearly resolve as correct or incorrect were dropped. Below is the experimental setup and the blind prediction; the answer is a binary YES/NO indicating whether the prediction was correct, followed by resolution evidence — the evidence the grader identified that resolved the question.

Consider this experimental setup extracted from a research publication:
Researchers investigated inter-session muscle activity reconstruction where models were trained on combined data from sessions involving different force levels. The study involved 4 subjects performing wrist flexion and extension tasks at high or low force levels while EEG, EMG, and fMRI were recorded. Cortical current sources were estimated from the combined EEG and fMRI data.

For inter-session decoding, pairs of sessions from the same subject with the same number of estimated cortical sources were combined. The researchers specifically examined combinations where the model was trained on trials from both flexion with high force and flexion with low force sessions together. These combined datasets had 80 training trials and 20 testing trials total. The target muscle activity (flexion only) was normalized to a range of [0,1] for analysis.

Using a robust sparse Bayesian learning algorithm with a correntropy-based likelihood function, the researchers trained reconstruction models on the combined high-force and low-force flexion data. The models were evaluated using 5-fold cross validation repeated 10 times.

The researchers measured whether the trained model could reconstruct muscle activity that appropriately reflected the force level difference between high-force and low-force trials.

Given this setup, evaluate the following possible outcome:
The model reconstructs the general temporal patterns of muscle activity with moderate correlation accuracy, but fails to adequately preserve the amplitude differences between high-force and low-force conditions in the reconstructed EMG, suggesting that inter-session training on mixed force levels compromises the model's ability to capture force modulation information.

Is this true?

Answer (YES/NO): NO